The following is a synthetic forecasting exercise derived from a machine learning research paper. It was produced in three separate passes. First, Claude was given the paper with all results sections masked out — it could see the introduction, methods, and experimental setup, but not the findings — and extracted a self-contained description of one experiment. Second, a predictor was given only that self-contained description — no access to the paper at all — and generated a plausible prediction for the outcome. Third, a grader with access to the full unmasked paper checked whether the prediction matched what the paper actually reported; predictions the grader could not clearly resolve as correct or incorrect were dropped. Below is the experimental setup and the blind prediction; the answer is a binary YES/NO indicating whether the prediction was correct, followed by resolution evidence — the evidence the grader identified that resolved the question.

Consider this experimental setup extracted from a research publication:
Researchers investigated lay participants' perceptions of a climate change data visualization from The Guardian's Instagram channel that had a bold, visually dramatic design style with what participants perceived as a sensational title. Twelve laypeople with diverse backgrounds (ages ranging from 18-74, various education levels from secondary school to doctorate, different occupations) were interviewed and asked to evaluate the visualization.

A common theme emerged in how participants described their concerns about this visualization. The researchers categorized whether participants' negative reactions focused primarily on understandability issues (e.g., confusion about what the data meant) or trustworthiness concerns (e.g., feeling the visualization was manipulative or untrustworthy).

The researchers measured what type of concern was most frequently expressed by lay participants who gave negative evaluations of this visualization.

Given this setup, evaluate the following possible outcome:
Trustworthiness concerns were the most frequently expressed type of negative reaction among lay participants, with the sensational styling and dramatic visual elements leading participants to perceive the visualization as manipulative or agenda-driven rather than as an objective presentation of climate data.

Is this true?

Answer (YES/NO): YES